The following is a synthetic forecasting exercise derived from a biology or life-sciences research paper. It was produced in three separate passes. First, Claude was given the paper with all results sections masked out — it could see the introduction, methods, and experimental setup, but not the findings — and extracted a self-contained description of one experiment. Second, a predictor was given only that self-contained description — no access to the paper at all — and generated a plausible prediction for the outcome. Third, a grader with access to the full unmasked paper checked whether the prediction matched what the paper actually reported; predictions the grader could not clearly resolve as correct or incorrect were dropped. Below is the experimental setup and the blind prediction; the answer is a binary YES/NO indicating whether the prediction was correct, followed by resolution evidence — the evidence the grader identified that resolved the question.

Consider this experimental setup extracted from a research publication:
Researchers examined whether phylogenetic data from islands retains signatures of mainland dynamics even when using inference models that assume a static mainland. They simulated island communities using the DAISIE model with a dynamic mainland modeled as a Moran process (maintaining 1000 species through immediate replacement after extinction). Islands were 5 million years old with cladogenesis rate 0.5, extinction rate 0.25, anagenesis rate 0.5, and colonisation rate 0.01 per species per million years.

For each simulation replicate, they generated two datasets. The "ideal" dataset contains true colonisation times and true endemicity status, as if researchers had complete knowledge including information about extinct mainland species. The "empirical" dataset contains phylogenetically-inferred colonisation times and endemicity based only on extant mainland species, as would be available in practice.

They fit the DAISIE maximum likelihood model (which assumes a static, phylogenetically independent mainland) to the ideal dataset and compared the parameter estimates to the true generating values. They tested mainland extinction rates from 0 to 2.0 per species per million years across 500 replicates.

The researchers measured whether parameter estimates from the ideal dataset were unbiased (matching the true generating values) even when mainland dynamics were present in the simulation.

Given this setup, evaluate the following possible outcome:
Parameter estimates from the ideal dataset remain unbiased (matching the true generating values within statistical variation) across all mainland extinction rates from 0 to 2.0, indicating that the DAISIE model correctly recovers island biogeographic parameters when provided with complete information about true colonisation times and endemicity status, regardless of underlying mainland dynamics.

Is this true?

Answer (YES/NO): NO